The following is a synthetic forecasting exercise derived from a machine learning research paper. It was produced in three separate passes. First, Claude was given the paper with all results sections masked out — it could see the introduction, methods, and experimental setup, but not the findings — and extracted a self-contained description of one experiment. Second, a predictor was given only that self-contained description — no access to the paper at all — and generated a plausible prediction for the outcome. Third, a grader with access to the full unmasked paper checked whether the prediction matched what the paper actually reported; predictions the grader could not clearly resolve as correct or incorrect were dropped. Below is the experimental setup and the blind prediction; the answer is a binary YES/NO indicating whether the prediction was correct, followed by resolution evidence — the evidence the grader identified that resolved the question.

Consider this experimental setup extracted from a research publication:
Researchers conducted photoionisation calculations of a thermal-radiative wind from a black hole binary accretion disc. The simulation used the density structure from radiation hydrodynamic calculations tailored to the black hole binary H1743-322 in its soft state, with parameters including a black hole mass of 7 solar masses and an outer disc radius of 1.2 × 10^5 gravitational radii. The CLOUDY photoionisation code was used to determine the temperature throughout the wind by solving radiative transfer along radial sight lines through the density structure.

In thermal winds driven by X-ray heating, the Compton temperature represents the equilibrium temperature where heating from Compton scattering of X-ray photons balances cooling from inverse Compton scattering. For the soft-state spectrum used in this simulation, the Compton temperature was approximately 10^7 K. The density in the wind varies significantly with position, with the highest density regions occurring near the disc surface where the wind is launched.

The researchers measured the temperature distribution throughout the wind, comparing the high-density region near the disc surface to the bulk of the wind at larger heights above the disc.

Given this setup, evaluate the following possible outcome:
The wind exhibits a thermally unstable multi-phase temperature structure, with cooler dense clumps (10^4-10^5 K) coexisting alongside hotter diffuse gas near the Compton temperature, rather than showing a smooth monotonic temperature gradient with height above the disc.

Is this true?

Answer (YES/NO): NO